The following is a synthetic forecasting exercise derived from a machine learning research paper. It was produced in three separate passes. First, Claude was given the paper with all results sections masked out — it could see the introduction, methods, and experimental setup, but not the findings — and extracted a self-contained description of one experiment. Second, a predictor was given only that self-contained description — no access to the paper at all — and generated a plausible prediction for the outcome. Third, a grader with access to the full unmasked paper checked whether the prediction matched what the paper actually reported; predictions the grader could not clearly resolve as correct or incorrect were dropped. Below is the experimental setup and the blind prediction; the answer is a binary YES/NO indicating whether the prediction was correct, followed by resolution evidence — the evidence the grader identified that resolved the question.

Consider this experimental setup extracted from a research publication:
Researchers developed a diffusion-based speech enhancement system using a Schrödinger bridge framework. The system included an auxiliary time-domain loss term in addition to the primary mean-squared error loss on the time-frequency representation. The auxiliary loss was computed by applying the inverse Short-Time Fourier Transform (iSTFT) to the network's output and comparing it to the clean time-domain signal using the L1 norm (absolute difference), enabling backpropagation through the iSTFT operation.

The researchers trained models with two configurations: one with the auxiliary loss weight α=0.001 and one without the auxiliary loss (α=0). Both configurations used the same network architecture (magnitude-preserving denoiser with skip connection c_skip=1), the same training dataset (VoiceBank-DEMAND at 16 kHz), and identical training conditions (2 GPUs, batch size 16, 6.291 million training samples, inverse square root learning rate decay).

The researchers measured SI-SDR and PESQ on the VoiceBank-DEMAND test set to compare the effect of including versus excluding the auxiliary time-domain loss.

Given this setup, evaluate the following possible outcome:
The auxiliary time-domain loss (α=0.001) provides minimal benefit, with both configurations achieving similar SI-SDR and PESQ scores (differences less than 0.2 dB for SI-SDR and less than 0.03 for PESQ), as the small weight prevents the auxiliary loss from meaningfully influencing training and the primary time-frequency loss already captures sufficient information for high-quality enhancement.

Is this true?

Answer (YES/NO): NO